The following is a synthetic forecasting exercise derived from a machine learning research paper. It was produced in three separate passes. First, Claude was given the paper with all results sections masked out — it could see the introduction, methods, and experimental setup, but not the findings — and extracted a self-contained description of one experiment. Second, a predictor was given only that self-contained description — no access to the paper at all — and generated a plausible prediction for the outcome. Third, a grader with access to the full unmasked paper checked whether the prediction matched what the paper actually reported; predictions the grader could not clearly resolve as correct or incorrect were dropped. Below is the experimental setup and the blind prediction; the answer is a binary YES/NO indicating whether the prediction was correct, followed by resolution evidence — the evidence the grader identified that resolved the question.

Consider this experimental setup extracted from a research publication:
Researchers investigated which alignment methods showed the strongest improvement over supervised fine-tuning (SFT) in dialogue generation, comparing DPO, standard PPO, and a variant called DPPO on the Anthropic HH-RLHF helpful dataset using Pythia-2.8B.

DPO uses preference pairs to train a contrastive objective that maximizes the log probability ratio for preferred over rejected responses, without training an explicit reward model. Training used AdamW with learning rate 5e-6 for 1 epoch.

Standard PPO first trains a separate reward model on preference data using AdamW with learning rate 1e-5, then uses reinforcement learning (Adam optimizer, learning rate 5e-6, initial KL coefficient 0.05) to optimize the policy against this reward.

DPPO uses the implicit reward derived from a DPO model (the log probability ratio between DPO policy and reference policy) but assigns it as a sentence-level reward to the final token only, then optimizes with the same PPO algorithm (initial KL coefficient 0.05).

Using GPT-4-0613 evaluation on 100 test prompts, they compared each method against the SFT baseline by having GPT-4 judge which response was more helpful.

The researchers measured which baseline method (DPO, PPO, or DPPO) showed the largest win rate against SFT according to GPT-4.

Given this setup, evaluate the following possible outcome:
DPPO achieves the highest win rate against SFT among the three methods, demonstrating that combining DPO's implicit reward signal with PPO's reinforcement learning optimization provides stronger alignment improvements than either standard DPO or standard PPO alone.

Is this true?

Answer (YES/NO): YES